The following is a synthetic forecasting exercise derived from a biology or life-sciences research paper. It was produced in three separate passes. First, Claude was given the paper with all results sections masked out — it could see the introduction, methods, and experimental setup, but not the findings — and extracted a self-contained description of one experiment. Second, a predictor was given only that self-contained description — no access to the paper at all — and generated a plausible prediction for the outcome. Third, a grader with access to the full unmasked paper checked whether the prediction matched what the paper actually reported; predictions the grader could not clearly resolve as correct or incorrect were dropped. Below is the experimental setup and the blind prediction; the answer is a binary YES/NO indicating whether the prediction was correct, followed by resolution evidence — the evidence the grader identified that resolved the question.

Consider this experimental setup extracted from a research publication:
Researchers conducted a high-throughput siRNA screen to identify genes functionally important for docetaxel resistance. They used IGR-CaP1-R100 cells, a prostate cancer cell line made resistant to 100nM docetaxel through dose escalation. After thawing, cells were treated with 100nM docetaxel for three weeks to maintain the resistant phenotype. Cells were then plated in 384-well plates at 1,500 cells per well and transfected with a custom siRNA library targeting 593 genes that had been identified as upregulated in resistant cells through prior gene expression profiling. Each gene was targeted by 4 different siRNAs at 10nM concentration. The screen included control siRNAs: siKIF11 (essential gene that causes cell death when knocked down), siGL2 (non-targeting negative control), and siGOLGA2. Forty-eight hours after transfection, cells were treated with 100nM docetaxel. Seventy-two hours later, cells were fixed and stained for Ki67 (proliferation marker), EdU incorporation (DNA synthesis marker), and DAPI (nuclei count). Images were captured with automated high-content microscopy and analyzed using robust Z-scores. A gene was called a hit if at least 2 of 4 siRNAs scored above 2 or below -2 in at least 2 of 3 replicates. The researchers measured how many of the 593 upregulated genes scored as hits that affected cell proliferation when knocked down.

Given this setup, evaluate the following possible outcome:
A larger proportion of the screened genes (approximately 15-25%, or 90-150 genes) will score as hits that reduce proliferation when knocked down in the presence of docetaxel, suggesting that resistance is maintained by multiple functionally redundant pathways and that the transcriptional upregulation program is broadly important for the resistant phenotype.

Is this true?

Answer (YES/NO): NO